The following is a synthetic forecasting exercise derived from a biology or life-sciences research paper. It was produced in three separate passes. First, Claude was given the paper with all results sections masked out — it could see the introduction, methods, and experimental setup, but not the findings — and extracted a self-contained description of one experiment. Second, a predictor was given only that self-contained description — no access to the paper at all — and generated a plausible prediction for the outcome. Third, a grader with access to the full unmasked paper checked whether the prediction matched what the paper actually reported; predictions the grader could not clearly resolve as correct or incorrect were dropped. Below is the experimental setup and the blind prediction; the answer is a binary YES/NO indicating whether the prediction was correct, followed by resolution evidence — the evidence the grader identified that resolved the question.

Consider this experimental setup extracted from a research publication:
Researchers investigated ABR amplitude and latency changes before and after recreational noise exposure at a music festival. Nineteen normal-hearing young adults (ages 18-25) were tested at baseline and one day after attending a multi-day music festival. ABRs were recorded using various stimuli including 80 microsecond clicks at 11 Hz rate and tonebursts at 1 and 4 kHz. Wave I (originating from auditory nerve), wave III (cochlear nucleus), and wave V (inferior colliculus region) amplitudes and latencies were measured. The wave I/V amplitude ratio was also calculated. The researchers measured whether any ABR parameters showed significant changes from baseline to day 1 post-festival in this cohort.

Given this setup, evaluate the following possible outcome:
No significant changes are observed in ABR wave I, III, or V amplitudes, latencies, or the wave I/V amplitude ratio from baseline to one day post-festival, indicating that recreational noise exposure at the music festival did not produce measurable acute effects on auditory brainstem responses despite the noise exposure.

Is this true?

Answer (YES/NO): YES